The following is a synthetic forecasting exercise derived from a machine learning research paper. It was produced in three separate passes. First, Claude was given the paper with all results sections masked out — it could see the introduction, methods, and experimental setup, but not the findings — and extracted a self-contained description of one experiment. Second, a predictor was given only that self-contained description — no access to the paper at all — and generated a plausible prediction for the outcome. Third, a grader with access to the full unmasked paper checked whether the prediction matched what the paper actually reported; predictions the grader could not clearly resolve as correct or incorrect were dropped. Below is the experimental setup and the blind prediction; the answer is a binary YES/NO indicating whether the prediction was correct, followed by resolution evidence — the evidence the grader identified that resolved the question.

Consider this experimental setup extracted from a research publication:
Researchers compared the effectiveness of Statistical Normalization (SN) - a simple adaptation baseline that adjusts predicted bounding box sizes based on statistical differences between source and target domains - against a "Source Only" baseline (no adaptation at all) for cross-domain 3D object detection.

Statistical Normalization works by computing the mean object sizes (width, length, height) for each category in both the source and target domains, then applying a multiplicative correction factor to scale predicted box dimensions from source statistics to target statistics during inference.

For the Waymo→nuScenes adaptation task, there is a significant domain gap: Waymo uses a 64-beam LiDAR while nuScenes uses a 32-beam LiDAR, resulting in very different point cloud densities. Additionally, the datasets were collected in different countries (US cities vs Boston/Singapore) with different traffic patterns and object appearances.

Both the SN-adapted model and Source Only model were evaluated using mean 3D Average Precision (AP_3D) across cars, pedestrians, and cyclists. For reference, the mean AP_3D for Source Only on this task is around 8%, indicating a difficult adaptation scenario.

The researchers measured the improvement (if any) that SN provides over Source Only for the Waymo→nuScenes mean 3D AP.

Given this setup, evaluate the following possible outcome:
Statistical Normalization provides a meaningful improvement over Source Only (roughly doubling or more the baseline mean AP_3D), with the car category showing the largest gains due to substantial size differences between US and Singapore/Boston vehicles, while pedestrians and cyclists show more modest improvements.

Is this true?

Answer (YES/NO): NO